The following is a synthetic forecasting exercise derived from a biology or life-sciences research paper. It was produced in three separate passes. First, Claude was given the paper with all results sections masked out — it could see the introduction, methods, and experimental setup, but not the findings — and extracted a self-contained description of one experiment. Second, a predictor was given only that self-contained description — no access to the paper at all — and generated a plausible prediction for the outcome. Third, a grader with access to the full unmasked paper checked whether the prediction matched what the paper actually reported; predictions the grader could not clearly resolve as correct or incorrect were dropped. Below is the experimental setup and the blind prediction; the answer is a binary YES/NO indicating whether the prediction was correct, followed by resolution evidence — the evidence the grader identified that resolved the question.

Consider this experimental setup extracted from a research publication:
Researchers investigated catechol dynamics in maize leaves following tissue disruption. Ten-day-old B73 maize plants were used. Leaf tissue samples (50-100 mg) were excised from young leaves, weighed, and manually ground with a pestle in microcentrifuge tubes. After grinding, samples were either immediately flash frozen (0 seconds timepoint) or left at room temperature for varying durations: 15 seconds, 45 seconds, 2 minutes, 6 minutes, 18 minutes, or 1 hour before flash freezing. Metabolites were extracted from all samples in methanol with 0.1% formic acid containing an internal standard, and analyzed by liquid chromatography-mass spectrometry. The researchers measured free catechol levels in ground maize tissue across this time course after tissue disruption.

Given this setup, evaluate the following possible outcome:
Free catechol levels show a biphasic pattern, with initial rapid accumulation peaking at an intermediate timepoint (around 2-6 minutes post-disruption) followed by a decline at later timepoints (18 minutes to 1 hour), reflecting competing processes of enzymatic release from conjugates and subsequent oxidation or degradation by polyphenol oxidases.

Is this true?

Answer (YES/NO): NO